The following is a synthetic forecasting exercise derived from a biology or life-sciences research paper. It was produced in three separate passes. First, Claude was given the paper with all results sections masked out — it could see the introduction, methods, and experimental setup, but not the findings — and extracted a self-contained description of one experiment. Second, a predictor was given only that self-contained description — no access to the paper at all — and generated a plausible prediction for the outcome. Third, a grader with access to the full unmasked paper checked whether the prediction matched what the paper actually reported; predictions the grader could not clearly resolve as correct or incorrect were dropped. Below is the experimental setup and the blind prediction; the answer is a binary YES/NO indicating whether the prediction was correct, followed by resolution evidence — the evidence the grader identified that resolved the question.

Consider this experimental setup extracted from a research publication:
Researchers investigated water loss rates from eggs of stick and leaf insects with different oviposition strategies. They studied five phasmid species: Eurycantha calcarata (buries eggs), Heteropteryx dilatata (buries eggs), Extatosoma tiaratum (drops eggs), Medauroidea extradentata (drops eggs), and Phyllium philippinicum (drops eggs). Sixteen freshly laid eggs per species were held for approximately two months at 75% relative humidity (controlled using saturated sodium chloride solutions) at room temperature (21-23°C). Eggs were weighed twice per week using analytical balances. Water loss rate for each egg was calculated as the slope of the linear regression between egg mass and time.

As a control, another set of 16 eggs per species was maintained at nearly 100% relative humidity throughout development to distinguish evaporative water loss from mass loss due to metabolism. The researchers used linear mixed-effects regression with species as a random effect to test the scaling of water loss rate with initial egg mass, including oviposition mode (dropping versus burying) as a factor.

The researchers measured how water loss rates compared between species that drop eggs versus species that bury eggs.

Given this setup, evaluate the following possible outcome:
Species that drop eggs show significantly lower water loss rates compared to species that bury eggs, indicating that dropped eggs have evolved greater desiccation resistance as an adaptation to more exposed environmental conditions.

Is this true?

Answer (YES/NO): NO